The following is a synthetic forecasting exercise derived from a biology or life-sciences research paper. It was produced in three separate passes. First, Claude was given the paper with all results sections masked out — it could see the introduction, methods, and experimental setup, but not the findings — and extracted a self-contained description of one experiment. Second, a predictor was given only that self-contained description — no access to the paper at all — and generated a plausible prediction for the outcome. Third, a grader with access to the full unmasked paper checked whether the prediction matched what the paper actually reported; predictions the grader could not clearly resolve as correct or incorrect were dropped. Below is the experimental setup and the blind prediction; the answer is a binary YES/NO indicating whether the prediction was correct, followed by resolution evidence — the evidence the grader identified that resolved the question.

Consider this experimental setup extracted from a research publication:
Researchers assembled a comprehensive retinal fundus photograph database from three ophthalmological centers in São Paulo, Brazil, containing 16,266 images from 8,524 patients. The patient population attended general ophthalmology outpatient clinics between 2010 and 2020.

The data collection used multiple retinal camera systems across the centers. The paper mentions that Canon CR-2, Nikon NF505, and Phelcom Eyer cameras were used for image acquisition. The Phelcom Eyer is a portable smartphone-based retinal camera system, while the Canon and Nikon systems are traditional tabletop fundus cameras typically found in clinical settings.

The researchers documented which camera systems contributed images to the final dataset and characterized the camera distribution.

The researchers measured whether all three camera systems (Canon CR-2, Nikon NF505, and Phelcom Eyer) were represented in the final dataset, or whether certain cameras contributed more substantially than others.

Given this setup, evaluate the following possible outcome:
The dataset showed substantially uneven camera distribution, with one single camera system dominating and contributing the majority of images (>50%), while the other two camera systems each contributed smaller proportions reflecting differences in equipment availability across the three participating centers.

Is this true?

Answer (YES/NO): NO